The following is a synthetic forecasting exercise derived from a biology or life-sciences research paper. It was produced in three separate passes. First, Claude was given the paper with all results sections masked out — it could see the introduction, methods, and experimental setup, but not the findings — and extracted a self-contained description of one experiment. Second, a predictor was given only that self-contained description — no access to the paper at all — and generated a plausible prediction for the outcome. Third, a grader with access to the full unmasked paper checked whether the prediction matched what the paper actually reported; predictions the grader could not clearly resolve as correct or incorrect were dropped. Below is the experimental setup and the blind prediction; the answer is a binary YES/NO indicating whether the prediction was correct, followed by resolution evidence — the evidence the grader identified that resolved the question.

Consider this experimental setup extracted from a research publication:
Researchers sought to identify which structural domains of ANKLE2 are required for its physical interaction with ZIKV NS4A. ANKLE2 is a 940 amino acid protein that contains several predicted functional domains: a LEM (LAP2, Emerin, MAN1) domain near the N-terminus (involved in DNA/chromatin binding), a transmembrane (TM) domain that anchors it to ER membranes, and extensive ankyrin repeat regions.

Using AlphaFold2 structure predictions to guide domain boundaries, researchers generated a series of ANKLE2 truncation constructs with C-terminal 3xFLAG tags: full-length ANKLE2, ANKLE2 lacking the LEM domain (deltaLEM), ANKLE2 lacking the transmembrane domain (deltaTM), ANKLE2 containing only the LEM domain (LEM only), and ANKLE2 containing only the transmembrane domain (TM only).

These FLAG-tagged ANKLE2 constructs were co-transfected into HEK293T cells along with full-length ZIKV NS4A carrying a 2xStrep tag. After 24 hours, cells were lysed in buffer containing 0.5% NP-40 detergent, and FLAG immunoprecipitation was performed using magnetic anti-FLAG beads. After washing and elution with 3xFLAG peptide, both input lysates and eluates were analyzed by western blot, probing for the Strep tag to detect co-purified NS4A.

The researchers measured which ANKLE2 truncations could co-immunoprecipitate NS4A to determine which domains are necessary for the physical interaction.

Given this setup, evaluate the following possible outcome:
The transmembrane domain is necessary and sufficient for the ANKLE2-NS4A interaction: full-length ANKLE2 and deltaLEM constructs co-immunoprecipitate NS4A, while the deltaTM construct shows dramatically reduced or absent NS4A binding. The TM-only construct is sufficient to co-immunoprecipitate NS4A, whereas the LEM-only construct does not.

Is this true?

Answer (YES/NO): NO